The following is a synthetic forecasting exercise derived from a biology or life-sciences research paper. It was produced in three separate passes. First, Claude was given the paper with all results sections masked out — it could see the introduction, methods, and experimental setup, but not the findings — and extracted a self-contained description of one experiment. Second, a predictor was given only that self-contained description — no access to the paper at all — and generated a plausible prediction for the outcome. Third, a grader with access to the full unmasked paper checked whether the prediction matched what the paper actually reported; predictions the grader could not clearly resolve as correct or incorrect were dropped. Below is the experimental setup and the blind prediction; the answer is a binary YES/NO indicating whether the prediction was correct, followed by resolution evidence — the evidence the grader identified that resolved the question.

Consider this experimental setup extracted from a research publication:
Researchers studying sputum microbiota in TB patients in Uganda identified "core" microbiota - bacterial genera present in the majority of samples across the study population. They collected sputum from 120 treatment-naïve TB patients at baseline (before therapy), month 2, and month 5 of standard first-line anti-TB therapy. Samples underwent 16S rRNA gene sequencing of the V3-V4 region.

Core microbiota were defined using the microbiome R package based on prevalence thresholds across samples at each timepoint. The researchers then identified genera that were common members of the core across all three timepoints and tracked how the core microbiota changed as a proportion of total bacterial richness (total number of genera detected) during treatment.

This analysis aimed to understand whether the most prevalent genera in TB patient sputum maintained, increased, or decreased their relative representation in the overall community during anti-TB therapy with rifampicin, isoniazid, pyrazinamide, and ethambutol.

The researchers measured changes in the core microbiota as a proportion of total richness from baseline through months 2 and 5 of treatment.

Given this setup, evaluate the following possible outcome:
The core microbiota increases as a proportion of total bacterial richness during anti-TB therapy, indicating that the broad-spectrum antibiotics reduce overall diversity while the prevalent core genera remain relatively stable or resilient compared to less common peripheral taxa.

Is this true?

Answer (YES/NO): NO